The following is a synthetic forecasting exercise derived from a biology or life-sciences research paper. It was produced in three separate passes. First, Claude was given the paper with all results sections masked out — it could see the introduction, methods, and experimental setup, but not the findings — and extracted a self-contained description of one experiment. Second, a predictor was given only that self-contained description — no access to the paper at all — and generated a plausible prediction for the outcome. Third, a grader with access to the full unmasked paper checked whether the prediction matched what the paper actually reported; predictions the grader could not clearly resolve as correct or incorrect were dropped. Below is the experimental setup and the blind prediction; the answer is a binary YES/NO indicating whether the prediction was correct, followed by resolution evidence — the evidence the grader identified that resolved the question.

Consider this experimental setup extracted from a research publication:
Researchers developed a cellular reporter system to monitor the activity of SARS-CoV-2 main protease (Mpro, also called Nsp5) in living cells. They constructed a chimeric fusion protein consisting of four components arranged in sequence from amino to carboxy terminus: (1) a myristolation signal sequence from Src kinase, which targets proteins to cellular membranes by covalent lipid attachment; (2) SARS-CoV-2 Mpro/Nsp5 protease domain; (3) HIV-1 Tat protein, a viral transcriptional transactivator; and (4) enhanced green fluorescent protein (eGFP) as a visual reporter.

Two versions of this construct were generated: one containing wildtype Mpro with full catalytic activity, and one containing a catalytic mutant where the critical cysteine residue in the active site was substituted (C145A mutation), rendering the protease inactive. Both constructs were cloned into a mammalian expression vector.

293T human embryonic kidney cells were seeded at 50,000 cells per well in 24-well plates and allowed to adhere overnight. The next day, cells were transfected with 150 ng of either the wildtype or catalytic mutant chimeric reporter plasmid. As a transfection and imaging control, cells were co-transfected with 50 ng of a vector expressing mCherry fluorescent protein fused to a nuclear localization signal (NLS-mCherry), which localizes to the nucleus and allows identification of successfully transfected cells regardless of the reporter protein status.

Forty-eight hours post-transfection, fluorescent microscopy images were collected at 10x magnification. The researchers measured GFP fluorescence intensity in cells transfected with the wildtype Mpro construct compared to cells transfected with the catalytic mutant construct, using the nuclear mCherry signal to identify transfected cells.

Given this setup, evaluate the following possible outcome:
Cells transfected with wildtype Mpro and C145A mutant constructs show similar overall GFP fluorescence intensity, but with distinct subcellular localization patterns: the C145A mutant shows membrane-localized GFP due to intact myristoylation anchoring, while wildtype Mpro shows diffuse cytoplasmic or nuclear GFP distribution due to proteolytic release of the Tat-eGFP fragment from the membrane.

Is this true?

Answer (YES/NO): NO